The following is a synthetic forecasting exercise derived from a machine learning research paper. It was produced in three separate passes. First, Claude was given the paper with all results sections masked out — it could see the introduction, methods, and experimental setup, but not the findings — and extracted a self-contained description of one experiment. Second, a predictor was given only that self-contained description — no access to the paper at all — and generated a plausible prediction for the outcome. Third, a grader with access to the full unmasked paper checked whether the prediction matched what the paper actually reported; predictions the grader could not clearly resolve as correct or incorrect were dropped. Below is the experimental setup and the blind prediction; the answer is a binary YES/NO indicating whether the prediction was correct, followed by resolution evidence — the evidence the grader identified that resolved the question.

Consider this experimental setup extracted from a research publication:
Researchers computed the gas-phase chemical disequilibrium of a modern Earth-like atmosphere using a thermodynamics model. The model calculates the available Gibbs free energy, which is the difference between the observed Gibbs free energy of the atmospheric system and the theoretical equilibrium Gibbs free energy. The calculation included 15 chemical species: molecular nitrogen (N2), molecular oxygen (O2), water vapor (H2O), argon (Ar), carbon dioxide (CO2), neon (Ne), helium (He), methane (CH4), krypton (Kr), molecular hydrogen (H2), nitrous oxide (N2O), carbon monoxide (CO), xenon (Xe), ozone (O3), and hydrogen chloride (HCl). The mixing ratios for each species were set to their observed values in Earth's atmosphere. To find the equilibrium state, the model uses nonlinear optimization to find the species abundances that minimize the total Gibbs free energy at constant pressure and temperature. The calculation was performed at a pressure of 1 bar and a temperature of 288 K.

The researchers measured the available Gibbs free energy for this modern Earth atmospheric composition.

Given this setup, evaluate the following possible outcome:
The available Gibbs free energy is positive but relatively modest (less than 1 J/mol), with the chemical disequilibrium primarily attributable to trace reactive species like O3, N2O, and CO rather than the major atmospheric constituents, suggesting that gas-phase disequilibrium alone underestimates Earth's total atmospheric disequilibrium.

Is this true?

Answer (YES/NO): NO